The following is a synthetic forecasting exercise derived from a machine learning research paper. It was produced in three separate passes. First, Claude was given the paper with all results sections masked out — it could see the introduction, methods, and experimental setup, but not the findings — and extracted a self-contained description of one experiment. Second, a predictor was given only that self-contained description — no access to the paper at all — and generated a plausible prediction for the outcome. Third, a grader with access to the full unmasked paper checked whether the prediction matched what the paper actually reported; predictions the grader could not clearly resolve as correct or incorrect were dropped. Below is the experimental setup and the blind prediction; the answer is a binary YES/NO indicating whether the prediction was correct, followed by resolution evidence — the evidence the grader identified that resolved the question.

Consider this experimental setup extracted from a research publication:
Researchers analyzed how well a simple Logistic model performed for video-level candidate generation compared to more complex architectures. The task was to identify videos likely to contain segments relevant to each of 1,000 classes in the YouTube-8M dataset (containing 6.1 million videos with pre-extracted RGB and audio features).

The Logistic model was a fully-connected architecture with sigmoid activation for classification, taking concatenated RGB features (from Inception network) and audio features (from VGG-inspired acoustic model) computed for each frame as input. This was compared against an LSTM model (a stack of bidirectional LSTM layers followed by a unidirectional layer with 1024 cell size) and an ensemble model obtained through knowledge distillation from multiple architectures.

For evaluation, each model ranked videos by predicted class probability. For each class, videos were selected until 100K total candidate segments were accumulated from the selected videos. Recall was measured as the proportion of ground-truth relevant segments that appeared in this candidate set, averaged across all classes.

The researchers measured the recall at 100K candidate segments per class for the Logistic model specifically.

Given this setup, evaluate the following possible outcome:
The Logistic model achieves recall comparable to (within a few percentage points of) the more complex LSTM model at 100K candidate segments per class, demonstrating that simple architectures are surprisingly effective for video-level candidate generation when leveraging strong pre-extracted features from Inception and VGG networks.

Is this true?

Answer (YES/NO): YES